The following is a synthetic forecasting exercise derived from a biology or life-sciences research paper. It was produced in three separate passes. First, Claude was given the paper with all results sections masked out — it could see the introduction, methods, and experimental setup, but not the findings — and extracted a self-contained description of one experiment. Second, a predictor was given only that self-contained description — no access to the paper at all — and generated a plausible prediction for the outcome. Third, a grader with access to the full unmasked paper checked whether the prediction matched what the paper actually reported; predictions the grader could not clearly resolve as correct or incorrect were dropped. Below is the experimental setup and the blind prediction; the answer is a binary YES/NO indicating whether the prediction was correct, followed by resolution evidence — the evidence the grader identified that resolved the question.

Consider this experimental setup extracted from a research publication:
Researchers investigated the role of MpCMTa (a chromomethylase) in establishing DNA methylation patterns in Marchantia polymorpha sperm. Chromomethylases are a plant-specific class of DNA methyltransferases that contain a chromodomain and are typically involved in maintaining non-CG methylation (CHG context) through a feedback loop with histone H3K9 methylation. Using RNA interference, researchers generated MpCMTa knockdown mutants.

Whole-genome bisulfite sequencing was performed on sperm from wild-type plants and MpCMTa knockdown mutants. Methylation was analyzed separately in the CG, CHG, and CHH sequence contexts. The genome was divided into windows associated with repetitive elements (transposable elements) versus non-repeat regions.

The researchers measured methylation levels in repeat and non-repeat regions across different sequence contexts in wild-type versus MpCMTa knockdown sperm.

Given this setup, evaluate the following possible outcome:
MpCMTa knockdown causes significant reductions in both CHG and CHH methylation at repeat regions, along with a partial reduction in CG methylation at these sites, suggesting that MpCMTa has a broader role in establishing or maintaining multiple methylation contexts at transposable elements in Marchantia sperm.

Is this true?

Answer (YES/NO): NO